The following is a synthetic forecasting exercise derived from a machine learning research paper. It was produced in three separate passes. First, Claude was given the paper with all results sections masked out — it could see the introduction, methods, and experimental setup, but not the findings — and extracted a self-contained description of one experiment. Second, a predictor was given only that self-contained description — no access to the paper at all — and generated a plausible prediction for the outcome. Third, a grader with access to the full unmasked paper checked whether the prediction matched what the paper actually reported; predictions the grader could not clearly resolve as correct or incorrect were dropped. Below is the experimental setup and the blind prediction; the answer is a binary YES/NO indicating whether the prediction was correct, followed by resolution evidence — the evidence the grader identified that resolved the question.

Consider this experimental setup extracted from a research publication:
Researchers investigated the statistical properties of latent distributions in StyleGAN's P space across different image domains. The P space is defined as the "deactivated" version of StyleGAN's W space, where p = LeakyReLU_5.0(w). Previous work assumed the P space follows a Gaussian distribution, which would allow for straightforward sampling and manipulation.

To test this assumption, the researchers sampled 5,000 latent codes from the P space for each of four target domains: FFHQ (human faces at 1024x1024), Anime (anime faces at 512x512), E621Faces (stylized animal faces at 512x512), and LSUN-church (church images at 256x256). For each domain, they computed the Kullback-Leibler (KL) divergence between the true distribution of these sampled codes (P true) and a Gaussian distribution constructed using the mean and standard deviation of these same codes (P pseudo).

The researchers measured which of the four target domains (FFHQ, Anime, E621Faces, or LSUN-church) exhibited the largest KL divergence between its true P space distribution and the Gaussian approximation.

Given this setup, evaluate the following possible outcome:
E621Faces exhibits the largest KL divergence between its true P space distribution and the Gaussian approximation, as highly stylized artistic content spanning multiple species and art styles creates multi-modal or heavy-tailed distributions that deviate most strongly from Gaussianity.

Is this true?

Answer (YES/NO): NO